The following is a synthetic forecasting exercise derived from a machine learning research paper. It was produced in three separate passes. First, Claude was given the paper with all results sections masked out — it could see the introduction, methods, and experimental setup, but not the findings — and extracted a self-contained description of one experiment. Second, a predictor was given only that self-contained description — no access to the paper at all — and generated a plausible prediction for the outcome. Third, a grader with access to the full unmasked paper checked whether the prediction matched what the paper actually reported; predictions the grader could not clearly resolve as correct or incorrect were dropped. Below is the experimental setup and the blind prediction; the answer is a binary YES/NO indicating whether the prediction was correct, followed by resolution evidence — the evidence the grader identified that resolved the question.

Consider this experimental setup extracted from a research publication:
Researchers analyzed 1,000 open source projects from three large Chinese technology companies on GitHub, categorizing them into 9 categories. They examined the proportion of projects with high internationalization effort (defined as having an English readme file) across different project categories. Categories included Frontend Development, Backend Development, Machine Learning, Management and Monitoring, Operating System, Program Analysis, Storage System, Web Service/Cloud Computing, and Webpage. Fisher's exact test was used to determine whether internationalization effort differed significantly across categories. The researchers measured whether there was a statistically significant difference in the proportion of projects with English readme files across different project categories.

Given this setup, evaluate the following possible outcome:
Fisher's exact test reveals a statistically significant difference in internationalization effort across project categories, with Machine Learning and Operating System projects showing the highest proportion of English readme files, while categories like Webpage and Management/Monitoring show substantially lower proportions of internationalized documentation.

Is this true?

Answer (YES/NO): NO